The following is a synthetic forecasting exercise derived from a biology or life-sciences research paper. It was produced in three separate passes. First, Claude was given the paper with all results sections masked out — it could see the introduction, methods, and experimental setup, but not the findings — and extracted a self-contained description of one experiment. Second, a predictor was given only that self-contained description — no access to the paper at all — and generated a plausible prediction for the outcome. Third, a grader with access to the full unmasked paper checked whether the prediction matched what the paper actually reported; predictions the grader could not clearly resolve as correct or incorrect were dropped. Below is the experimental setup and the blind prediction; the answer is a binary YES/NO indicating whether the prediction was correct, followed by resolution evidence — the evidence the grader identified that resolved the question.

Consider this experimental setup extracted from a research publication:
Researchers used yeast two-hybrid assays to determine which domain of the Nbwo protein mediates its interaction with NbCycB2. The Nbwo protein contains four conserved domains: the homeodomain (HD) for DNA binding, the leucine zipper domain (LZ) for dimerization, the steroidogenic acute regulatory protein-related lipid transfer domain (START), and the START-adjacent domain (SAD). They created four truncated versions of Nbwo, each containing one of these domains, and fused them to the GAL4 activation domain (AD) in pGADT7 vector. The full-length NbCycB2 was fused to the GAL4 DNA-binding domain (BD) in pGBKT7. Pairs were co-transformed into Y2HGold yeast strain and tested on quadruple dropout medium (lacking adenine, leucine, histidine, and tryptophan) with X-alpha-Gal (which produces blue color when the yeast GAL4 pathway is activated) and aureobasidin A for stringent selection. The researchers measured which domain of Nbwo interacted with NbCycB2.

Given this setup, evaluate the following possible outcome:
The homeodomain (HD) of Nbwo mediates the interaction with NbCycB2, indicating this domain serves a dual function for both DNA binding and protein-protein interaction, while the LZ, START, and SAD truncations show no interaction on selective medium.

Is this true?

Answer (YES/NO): NO